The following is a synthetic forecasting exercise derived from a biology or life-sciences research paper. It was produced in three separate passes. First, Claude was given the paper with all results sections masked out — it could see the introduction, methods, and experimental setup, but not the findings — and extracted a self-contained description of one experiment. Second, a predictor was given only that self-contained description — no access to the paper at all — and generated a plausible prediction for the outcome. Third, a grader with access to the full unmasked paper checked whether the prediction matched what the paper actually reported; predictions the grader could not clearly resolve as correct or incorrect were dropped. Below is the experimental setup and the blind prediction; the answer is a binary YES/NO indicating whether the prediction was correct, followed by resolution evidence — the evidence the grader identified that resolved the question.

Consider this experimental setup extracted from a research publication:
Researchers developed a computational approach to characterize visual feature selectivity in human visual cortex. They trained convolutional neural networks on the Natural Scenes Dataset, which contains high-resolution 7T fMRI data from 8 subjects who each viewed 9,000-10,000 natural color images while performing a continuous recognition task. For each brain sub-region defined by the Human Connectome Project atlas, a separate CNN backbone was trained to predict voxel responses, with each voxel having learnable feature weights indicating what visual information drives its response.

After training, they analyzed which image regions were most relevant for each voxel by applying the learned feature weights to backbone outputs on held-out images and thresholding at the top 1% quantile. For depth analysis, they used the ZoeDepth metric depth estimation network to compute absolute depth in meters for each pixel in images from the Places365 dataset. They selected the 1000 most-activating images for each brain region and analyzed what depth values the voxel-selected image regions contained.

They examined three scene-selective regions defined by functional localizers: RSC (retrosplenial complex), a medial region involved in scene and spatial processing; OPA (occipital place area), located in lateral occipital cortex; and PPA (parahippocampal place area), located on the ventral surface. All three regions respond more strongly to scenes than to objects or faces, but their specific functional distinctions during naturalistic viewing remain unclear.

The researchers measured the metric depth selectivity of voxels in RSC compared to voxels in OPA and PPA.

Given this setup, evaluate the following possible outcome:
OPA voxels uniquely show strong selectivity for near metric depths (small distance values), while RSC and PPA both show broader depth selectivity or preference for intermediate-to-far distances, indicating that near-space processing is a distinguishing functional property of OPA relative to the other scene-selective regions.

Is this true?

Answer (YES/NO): NO